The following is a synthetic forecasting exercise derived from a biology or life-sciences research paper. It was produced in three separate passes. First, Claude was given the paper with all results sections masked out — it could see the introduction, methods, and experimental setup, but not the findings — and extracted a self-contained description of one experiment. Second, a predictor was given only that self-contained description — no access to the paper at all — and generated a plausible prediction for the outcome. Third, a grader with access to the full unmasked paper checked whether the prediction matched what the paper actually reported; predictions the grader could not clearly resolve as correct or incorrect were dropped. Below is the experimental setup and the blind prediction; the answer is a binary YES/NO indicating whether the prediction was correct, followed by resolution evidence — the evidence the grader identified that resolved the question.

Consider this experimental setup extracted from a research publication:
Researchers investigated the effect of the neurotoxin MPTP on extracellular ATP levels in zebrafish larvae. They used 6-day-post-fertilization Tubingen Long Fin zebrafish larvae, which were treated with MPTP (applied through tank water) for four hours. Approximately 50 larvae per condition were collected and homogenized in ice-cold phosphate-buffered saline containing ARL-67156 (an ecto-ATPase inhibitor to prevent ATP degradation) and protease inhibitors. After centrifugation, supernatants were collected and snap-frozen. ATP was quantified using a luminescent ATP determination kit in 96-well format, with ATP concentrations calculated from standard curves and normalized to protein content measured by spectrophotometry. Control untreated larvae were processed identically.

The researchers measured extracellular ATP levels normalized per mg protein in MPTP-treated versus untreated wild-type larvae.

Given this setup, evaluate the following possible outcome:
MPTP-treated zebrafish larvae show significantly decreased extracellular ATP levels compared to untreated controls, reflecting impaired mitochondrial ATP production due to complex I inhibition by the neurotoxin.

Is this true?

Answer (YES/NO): YES